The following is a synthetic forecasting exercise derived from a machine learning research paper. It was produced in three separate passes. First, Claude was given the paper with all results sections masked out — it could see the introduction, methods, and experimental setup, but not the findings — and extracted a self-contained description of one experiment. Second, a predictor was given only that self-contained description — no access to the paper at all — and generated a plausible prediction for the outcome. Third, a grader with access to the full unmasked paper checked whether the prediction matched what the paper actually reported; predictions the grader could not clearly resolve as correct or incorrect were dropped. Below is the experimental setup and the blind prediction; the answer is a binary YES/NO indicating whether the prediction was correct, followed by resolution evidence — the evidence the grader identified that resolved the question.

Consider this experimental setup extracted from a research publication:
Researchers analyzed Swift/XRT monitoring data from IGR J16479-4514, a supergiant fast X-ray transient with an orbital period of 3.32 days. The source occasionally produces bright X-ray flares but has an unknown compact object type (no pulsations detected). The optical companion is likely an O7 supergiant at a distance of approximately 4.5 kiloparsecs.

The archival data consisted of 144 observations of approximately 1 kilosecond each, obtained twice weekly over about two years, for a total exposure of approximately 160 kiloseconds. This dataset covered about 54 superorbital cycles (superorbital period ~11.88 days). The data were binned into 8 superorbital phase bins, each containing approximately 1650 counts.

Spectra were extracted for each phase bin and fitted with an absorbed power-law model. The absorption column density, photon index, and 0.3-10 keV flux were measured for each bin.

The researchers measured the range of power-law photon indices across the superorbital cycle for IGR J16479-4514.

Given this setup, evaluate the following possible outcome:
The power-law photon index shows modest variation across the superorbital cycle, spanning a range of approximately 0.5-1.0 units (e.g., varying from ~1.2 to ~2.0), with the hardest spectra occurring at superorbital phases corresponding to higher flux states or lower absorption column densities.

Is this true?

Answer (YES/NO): NO